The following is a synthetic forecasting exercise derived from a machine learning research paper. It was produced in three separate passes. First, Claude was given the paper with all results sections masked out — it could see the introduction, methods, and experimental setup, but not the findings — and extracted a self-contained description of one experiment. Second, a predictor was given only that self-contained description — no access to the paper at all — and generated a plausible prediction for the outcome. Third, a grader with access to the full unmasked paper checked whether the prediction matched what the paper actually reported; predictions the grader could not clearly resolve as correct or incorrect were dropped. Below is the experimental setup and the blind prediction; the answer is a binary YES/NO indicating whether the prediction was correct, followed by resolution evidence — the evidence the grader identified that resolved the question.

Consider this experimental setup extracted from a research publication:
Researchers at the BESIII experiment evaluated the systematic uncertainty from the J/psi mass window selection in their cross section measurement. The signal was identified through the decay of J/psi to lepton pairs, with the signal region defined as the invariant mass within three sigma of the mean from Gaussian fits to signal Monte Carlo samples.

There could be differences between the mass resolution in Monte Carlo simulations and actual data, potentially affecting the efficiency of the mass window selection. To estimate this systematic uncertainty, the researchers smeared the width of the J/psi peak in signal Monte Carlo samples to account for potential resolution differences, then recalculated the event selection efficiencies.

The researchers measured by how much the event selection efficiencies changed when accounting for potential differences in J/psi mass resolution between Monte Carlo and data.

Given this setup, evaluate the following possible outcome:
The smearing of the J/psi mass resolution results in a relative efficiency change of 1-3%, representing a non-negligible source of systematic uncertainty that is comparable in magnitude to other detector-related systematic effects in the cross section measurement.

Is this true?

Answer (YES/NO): NO